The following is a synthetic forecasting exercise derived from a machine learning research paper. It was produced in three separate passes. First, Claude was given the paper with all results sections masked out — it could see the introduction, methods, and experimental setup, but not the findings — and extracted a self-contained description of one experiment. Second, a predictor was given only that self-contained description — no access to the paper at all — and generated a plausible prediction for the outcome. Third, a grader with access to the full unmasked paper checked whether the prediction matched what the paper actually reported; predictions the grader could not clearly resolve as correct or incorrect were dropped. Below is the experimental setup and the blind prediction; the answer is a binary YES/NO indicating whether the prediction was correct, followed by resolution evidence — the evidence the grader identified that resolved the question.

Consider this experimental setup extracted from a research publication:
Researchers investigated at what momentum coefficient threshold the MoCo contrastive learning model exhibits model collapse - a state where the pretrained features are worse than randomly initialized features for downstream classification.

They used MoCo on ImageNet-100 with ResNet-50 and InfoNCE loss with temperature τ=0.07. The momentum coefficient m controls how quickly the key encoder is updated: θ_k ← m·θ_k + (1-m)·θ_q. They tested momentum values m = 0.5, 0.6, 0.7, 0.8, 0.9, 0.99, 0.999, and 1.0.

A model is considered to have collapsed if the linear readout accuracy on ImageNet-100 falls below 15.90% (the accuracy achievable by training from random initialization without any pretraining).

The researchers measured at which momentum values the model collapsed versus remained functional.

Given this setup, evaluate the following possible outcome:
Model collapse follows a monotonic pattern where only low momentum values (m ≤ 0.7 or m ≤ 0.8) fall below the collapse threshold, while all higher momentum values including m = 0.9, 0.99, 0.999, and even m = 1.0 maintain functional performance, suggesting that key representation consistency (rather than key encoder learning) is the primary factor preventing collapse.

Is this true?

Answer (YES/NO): NO